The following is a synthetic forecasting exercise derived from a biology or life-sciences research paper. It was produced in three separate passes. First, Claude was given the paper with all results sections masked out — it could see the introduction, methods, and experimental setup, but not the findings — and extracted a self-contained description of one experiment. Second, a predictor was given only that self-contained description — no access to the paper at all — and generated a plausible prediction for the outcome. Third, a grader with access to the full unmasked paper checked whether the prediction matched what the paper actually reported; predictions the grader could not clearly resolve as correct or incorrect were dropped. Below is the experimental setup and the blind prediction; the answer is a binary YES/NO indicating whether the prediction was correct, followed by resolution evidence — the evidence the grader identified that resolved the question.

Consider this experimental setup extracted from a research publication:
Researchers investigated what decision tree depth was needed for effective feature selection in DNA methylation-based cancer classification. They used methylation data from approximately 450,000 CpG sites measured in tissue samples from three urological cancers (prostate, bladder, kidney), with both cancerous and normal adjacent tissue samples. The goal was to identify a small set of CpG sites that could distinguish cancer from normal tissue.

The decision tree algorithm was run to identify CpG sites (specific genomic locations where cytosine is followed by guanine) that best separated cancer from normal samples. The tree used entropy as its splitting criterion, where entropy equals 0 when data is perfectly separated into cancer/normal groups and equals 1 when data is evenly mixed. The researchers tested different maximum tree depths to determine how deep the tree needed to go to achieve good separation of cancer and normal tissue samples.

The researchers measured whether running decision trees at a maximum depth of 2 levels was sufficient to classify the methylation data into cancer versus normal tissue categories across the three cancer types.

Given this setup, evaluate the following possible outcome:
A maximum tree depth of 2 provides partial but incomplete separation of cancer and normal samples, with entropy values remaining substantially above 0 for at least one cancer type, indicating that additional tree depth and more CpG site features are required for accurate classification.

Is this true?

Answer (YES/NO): NO